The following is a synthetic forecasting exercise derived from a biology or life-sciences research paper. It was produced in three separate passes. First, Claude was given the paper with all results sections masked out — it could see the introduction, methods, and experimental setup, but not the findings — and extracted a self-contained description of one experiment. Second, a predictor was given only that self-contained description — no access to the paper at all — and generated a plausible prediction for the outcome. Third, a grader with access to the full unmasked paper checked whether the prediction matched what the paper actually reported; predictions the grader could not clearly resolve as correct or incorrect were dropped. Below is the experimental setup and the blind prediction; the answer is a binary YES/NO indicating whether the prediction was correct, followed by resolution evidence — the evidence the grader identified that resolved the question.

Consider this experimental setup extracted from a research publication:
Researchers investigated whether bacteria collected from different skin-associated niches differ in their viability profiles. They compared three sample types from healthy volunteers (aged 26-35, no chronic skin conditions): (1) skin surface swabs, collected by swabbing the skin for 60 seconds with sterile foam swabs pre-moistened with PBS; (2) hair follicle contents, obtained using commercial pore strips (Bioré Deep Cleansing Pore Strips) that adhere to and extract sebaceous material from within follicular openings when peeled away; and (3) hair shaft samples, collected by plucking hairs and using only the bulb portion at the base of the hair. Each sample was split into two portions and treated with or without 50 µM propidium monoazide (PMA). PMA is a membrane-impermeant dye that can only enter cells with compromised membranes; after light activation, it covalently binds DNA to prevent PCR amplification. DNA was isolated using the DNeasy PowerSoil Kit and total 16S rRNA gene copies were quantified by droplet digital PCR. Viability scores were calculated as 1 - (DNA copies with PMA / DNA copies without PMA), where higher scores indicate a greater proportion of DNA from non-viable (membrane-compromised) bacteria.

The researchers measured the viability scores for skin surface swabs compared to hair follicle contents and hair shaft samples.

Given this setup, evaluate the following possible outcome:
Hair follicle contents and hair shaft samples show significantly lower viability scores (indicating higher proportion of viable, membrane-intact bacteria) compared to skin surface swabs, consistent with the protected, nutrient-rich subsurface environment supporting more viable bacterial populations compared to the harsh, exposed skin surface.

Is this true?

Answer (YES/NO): NO